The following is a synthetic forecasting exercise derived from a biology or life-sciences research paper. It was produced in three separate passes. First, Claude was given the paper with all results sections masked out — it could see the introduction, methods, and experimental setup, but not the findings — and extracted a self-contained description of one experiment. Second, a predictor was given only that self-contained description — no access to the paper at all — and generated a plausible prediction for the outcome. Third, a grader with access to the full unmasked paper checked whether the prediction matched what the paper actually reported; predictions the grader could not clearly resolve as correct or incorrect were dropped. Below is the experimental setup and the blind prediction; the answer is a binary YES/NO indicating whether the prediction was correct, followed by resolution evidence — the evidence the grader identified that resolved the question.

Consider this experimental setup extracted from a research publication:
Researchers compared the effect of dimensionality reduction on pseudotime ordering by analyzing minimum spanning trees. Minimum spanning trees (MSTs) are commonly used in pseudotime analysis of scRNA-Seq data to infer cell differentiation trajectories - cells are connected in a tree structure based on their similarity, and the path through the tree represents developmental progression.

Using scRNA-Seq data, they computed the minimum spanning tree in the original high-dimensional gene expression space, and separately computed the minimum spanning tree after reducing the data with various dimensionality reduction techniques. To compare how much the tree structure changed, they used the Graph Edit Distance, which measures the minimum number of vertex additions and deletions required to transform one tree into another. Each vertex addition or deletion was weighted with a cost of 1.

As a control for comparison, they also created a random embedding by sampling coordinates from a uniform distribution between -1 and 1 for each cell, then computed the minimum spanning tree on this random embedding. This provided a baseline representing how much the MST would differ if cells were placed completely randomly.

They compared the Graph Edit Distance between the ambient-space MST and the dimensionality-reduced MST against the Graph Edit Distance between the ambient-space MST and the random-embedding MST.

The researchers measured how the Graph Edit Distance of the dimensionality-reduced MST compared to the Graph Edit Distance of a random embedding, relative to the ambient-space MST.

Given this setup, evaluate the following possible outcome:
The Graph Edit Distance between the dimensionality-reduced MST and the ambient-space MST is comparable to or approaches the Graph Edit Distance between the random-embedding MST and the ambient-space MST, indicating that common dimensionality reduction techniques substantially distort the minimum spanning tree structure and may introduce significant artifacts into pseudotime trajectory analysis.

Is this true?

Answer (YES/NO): YES